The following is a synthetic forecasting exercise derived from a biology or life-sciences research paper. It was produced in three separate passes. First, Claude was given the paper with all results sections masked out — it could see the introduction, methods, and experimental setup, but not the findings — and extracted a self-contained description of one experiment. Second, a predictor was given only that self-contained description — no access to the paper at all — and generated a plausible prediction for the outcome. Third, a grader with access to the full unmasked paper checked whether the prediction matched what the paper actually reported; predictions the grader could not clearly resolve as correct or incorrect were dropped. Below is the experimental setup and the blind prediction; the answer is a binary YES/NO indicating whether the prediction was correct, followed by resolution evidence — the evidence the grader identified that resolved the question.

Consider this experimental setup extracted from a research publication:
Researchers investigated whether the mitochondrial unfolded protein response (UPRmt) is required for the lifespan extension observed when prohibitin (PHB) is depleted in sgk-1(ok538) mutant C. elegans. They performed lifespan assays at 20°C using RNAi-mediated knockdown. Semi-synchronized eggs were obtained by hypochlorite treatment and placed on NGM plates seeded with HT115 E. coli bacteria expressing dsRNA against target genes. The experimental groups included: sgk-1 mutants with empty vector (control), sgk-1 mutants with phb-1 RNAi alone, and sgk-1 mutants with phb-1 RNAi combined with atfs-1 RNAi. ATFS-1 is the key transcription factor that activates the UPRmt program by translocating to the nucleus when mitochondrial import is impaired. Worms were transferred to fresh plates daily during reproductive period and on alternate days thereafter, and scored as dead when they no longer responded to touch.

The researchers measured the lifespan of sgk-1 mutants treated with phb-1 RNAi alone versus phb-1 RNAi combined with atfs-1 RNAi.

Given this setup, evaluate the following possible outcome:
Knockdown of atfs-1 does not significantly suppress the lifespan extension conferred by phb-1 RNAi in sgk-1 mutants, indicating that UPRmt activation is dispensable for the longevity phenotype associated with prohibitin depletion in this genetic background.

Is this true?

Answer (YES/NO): NO